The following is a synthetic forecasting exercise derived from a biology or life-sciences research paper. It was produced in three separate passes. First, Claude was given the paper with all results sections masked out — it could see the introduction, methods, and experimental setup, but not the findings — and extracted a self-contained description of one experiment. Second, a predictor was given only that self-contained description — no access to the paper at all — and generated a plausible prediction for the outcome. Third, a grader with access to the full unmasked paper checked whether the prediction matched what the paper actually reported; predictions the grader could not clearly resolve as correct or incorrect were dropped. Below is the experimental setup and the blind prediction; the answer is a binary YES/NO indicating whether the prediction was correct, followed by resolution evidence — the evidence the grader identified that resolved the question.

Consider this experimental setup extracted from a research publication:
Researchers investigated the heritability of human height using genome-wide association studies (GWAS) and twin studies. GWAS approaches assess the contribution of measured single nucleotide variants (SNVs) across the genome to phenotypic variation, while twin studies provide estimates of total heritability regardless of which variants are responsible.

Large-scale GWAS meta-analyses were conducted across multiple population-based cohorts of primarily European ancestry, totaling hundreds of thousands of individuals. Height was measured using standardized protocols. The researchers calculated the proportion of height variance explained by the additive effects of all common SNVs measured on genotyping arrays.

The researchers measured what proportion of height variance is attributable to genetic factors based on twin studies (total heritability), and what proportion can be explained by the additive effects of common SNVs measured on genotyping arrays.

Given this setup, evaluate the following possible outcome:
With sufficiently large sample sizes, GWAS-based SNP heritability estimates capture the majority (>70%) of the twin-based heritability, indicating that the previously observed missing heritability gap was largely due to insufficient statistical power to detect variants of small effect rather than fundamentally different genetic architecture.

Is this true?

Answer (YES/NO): NO